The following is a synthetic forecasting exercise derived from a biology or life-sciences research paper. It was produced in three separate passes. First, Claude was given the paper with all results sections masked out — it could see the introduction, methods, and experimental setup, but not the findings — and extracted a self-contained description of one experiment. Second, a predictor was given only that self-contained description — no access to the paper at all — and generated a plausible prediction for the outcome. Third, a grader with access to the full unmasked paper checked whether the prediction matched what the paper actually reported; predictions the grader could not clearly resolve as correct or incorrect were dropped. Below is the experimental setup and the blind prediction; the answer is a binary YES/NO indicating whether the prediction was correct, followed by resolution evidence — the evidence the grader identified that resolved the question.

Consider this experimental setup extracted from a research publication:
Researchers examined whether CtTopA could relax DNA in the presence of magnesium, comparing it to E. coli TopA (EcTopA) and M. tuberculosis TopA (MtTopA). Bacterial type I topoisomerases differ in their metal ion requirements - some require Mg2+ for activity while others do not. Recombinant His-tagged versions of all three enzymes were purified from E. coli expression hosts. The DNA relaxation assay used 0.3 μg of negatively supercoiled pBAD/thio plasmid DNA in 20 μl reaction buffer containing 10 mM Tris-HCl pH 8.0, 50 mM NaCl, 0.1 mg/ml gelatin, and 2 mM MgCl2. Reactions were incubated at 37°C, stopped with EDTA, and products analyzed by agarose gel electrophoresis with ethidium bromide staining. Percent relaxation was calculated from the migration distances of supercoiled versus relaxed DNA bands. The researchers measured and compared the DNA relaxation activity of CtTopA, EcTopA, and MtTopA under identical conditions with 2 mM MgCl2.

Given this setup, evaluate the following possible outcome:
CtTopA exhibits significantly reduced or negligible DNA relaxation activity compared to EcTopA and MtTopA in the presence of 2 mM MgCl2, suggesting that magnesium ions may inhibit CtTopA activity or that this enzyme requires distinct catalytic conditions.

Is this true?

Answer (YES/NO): NO